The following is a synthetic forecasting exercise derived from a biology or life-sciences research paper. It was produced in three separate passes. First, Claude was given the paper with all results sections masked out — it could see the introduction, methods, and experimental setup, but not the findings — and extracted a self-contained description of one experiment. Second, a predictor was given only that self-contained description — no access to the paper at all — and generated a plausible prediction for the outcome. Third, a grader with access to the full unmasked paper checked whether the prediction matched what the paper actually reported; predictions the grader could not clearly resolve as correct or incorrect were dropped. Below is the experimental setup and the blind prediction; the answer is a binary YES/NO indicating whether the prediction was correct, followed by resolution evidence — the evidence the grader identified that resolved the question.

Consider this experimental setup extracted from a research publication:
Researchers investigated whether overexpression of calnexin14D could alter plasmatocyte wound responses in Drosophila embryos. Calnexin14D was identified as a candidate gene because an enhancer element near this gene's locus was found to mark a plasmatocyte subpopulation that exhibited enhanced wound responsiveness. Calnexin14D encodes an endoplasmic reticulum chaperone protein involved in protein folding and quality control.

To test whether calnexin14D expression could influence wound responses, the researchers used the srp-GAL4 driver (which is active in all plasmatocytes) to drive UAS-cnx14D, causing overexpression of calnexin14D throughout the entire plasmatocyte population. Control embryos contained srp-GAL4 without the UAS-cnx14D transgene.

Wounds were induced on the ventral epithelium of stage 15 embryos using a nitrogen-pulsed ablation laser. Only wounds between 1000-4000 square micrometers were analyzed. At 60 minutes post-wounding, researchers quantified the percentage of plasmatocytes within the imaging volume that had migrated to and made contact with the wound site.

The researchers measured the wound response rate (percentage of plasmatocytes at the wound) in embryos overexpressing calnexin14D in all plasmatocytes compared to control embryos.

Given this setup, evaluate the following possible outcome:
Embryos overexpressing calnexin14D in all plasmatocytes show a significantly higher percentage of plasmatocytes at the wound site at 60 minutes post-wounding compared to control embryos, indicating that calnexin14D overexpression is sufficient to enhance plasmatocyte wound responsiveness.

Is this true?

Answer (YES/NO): YES